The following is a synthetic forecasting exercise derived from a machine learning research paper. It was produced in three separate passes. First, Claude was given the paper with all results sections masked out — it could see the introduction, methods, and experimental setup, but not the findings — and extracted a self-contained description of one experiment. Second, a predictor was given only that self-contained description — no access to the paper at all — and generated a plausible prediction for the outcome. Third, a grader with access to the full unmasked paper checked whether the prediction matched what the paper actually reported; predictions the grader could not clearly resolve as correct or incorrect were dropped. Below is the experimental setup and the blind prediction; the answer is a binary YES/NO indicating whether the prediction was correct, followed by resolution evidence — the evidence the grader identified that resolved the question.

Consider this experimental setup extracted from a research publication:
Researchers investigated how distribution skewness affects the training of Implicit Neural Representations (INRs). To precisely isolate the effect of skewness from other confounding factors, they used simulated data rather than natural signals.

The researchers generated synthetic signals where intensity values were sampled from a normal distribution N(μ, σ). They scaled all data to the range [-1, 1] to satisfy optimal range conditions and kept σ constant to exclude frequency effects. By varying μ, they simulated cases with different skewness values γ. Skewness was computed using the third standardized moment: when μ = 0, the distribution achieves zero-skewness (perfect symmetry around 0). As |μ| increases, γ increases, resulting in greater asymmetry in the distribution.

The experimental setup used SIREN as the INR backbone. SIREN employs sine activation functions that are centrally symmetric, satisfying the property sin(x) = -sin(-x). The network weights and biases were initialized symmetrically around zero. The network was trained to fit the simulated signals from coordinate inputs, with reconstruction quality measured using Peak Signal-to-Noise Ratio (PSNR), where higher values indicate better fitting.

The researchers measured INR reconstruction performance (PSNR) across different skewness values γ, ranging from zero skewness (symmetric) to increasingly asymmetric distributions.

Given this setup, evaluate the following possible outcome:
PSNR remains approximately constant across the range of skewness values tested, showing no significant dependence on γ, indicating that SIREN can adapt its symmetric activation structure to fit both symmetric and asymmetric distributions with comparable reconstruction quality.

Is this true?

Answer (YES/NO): NO